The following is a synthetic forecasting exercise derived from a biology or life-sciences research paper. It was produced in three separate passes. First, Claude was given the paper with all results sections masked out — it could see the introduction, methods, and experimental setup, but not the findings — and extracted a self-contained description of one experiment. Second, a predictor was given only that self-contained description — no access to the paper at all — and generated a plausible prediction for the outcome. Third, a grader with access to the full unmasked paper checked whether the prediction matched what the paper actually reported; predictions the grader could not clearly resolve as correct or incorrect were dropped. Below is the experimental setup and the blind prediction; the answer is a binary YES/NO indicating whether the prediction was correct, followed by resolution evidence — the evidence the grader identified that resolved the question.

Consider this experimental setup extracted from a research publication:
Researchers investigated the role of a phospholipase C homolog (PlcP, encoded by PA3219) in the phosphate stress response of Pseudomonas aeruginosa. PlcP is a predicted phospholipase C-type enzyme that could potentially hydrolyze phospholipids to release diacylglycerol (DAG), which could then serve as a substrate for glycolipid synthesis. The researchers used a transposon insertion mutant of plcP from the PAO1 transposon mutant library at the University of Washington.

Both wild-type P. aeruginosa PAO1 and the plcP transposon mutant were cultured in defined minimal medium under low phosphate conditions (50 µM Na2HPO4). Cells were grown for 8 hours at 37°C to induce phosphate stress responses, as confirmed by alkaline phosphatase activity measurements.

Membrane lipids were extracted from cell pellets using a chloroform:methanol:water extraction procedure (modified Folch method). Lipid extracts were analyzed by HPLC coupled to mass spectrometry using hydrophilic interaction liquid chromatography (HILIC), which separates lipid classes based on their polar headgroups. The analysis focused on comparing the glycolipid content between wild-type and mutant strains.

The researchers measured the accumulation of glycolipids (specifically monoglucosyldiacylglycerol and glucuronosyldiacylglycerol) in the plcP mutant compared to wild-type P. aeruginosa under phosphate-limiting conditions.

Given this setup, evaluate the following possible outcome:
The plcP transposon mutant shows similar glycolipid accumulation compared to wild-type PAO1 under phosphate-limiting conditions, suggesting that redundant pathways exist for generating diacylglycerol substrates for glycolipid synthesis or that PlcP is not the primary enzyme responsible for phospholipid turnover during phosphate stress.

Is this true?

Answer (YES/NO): NO